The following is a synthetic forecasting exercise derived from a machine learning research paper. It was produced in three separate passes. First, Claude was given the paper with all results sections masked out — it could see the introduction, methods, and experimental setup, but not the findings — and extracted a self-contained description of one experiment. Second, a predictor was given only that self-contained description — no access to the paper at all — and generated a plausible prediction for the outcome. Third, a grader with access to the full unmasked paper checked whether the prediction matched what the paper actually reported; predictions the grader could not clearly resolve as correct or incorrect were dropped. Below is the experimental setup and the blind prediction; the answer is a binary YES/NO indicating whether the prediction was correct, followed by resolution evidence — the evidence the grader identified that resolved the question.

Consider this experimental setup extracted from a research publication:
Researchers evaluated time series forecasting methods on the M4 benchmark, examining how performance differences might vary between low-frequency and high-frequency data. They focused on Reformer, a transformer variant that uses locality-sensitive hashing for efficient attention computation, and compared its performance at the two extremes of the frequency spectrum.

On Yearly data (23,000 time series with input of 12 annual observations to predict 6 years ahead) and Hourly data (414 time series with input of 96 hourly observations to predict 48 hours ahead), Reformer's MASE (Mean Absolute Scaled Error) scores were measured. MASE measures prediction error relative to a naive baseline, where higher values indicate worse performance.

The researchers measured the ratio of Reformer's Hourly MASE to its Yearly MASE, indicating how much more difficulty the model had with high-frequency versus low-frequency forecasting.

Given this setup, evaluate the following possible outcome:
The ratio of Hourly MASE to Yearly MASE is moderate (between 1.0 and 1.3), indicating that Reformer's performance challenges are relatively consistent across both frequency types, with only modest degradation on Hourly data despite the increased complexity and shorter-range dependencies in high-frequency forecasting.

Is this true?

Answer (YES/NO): NO